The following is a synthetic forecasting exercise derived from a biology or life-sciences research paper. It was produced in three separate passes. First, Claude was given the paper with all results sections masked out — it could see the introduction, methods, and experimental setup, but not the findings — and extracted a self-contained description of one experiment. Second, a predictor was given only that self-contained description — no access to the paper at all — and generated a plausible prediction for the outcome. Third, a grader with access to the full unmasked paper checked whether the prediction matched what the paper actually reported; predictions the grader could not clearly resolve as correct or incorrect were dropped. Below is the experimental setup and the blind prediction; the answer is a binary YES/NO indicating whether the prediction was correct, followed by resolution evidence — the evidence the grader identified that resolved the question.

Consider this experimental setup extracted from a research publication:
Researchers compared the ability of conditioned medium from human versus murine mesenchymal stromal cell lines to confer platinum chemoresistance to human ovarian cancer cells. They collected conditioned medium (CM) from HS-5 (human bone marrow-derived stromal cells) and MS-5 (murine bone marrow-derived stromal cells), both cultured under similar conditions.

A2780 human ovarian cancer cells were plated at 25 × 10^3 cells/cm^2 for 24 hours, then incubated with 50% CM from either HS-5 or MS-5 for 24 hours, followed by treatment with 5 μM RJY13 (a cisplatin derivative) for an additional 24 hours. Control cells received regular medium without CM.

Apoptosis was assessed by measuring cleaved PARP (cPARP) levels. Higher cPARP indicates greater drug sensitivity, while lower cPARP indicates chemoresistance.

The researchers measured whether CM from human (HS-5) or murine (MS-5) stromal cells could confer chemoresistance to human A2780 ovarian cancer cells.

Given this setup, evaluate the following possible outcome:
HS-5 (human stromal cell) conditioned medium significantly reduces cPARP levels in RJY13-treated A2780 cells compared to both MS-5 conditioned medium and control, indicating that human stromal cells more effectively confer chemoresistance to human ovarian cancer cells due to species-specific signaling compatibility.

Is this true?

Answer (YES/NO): NO